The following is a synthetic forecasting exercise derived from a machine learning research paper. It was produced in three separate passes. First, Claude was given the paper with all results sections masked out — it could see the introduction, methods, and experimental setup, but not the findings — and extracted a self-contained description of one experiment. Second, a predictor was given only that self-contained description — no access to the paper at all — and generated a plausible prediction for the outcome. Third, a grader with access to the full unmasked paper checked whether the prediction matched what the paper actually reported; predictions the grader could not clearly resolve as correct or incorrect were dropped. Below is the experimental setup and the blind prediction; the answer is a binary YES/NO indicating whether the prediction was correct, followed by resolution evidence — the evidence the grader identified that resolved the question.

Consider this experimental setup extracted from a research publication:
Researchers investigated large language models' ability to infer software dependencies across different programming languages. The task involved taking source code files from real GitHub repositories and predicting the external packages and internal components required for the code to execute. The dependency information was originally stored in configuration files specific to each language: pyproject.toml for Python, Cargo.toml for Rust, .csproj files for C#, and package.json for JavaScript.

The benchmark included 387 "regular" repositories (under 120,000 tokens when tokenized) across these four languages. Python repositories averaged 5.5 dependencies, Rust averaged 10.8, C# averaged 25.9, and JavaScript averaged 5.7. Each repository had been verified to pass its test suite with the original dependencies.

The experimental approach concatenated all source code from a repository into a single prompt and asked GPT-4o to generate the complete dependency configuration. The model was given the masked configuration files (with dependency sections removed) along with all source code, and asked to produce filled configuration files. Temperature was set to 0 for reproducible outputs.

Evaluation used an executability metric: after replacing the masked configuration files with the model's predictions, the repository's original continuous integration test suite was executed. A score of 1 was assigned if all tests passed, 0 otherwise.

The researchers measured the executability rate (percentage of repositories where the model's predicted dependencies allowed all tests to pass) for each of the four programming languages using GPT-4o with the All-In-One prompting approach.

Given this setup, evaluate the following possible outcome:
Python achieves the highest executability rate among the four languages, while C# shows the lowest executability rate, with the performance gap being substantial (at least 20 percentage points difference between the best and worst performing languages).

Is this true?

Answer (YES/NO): NO